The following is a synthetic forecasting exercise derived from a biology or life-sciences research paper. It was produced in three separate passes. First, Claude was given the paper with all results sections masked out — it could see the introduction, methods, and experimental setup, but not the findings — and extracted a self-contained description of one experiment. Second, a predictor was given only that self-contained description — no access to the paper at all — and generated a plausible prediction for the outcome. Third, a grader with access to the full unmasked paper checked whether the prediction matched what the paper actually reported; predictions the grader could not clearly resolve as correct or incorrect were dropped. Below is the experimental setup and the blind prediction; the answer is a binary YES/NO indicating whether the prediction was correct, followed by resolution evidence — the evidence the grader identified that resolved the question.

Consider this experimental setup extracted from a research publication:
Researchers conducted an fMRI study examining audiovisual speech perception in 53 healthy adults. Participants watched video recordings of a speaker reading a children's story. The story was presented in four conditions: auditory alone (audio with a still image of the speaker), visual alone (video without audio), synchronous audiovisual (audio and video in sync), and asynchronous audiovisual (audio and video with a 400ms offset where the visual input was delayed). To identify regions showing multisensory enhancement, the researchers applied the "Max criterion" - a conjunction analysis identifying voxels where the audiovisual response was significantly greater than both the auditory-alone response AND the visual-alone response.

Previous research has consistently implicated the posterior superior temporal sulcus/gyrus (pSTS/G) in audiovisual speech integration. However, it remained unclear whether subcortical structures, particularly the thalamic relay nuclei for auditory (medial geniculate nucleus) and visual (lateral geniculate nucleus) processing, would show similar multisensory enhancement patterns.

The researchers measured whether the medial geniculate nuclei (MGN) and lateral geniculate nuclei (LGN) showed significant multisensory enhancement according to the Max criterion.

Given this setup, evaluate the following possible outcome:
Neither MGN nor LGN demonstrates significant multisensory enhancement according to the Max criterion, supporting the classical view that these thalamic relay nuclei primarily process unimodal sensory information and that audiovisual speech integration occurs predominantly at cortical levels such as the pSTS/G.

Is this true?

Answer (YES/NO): NO